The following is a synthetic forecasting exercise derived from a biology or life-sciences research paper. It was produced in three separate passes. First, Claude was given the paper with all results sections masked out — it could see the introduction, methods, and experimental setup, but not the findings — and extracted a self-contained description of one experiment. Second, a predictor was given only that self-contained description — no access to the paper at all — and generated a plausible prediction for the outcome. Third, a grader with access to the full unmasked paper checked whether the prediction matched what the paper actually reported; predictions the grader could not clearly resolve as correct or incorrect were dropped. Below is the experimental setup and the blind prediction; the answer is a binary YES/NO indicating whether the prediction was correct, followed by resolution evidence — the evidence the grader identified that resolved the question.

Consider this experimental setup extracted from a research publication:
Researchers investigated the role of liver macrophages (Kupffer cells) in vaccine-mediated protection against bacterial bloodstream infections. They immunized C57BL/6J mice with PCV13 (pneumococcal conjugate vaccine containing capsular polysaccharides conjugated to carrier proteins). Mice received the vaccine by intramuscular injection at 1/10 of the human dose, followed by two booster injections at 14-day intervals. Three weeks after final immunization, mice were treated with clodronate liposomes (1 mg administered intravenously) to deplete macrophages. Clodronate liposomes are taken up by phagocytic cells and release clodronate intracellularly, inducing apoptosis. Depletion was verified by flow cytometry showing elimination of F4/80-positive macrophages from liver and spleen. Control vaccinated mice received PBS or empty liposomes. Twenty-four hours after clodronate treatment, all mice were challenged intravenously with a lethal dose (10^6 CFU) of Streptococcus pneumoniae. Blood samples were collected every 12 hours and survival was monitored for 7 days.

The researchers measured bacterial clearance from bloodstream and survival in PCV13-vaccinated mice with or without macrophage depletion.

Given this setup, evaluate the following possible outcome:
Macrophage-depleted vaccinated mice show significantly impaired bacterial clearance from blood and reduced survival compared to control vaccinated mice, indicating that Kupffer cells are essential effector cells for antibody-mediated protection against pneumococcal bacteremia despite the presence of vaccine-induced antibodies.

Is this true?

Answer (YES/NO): NO